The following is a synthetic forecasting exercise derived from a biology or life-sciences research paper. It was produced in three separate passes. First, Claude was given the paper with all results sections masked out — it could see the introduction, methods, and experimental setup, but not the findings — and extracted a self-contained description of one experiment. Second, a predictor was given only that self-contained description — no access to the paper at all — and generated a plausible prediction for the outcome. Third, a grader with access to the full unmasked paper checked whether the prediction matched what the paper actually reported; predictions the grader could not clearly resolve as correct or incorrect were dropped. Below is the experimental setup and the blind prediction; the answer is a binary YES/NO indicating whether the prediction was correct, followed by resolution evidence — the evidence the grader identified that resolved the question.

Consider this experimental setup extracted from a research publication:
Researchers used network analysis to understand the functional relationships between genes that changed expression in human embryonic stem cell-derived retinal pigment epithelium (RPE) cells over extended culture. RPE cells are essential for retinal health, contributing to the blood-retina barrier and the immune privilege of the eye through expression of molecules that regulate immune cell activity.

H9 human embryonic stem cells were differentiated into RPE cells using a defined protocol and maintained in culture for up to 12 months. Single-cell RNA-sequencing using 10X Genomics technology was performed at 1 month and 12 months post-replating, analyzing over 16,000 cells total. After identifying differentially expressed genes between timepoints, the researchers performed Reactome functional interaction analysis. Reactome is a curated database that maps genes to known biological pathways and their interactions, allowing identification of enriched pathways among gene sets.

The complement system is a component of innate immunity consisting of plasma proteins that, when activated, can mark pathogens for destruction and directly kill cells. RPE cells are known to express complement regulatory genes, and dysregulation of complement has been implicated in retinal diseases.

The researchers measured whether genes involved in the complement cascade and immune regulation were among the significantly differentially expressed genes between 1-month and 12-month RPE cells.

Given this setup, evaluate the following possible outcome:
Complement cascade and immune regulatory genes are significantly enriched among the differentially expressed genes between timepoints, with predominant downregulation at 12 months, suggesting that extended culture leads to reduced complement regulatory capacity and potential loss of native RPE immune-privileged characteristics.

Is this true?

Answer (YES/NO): NO